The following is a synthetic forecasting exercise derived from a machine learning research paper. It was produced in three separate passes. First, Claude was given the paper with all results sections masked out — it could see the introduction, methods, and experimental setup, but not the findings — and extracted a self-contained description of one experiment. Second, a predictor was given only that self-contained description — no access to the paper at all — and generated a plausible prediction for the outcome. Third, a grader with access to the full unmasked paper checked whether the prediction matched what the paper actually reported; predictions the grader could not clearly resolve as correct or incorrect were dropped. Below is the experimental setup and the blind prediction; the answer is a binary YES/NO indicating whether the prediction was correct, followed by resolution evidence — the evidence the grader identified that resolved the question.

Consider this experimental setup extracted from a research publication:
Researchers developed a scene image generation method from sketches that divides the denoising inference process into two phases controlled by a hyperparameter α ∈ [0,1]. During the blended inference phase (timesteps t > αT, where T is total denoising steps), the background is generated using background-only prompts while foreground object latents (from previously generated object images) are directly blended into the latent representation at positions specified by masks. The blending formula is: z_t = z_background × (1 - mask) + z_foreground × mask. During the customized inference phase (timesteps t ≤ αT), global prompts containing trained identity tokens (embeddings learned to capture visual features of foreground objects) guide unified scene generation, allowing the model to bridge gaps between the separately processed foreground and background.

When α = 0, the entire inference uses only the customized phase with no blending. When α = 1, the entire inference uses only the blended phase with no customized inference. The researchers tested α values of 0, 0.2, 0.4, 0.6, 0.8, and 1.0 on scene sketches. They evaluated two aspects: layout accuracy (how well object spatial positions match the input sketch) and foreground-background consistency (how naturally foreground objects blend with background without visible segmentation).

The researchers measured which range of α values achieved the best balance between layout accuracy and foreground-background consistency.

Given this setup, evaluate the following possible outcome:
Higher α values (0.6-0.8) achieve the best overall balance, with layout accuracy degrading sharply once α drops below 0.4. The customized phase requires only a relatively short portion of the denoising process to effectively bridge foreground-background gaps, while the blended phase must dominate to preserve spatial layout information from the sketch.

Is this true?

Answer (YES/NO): NO